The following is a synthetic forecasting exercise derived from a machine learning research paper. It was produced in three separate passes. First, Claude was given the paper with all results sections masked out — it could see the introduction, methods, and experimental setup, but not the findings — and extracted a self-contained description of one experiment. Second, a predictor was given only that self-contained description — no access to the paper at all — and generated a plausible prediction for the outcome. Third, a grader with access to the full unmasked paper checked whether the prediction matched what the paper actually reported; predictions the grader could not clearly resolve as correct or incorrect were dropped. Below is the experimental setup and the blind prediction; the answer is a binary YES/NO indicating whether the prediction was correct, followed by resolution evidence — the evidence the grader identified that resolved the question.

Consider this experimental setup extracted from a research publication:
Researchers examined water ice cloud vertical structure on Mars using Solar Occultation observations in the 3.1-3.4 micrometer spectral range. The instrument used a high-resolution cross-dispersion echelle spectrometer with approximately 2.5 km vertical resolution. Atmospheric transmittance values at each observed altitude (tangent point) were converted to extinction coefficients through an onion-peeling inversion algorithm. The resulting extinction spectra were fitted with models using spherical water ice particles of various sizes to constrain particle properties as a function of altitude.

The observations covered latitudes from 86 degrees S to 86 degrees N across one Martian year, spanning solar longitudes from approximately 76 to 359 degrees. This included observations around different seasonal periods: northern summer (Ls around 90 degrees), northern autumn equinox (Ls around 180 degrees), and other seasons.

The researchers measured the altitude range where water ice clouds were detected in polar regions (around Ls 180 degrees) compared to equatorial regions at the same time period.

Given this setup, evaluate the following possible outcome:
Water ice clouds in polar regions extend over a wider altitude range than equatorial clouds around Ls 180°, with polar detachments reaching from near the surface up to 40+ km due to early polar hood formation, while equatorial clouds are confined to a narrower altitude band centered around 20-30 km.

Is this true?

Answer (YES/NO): NO